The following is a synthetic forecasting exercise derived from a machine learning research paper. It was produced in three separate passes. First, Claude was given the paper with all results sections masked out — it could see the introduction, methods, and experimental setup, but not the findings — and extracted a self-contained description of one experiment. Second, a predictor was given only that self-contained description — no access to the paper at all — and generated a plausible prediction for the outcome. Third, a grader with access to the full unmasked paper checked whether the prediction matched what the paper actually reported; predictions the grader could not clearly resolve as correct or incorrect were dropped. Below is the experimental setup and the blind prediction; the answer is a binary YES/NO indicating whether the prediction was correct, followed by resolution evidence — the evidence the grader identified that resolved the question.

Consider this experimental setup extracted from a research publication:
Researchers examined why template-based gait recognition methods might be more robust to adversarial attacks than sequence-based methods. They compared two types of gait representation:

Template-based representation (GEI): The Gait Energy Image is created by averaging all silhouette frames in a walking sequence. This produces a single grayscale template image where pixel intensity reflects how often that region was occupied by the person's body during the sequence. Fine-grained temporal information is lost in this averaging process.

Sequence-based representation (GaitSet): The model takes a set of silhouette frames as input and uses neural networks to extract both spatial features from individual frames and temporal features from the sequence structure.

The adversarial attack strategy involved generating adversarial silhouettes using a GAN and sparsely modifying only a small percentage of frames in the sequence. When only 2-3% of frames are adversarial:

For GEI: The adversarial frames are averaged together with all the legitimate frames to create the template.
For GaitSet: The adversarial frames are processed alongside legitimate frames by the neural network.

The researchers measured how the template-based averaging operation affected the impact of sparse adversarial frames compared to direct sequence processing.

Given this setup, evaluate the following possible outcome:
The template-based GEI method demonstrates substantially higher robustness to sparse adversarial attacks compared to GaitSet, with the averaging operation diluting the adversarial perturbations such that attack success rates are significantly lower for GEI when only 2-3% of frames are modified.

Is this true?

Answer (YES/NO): YES